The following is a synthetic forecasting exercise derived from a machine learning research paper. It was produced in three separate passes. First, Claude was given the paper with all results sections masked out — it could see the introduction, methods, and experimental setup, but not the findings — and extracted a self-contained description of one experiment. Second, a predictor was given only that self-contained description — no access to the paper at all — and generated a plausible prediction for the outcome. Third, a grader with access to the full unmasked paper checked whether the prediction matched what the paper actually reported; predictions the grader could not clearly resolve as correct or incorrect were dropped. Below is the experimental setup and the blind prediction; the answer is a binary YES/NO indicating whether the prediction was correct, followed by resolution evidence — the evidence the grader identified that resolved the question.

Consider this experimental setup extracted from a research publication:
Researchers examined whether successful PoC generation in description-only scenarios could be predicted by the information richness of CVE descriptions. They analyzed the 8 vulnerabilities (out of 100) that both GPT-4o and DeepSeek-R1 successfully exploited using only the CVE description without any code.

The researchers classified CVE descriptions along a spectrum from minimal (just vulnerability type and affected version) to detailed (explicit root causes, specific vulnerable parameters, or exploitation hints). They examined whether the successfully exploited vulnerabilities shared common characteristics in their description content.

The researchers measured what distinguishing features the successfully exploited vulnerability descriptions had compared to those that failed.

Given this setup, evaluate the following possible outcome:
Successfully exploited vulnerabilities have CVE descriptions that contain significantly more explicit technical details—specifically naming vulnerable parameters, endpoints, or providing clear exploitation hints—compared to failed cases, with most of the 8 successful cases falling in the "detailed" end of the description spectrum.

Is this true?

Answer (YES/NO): YES